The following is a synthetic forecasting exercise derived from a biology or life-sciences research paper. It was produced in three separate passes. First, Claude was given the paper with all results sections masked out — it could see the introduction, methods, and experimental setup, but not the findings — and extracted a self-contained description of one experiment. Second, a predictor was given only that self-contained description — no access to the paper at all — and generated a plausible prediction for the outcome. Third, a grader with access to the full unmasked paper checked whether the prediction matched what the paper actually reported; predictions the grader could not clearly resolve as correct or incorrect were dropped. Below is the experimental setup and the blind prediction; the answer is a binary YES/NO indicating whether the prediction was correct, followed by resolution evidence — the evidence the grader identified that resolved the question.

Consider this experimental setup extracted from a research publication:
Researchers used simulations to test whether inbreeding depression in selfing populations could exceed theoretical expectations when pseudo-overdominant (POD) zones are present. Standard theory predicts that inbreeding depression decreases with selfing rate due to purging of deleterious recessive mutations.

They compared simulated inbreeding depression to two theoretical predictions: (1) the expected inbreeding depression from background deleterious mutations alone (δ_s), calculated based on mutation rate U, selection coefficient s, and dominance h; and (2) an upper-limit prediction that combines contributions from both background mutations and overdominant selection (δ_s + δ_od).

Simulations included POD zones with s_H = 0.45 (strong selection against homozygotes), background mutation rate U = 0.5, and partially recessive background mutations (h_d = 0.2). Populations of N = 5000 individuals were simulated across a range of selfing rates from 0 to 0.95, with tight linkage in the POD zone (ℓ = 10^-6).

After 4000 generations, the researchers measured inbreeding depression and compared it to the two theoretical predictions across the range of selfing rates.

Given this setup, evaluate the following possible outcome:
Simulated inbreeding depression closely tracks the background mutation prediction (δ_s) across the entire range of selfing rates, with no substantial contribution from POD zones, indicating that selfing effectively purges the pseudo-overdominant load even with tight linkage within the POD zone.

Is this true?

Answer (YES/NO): NO